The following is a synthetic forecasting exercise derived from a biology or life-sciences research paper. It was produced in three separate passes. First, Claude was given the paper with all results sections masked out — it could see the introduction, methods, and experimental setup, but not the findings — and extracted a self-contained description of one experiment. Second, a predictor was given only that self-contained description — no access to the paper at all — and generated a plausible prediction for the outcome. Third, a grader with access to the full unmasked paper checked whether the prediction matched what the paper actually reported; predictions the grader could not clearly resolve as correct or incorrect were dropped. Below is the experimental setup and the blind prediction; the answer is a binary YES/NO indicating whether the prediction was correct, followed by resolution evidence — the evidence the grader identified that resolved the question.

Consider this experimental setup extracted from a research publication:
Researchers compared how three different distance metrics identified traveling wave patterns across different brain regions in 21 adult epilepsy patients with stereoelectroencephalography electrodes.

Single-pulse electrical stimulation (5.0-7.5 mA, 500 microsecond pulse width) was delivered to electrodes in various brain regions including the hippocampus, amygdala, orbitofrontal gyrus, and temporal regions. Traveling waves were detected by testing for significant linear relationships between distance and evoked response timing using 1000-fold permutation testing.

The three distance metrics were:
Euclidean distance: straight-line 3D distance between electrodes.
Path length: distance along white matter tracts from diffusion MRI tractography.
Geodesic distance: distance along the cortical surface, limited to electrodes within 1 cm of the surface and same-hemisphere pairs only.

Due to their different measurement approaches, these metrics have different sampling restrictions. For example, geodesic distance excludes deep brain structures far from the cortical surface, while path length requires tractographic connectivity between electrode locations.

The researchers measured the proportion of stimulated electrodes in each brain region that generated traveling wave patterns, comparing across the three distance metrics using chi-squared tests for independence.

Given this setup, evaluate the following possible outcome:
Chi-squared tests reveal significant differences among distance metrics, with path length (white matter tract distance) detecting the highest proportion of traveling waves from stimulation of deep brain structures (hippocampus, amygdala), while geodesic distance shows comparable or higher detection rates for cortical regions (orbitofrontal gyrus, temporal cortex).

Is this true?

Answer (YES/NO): NO